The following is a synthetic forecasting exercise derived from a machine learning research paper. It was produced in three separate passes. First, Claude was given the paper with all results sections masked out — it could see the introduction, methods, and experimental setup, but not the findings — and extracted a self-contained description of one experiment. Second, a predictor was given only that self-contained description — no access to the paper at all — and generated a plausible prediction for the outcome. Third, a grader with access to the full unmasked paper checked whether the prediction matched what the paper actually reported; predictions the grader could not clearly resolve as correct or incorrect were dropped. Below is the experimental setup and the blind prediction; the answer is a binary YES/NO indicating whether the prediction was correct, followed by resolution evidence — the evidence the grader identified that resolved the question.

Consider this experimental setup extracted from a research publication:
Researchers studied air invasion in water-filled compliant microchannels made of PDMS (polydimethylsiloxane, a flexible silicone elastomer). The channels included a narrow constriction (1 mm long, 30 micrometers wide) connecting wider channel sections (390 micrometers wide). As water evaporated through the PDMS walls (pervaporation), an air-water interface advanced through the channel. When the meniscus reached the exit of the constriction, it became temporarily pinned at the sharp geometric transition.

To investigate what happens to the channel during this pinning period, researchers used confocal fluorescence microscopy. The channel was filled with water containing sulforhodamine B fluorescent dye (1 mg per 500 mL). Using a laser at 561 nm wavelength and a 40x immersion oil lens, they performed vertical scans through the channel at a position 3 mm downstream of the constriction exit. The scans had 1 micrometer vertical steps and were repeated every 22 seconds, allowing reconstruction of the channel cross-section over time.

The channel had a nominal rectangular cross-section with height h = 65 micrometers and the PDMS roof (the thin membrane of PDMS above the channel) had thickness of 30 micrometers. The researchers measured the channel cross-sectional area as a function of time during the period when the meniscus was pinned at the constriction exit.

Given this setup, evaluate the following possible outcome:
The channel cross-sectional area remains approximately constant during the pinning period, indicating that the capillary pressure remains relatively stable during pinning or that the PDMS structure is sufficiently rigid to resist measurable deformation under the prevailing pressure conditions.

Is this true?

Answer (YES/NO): NO